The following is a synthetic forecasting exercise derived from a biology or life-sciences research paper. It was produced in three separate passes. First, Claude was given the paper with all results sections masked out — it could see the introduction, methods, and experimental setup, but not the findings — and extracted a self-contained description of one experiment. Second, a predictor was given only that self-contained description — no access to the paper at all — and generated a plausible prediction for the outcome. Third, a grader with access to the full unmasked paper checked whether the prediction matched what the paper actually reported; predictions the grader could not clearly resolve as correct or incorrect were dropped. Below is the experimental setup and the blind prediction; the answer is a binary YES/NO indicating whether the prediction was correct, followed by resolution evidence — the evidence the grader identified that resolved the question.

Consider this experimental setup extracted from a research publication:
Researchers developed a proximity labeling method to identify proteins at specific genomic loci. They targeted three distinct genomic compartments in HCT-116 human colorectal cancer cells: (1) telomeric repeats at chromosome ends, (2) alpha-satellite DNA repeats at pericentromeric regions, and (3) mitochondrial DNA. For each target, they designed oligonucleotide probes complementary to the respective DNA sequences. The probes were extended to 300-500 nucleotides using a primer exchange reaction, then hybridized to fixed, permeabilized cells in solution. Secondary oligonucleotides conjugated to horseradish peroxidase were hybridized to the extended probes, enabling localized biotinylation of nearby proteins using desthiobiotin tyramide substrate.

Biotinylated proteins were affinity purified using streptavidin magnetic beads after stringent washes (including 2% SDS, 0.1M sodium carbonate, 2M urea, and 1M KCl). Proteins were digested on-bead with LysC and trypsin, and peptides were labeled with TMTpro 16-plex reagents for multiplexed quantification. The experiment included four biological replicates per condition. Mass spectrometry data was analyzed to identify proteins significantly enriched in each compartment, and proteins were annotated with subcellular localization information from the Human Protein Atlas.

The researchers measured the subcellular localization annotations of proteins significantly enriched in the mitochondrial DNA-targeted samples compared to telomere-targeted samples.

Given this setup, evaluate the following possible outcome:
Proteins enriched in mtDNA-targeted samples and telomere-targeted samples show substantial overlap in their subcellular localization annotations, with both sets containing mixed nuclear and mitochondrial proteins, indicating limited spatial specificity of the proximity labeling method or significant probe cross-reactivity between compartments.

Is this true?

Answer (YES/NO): NO